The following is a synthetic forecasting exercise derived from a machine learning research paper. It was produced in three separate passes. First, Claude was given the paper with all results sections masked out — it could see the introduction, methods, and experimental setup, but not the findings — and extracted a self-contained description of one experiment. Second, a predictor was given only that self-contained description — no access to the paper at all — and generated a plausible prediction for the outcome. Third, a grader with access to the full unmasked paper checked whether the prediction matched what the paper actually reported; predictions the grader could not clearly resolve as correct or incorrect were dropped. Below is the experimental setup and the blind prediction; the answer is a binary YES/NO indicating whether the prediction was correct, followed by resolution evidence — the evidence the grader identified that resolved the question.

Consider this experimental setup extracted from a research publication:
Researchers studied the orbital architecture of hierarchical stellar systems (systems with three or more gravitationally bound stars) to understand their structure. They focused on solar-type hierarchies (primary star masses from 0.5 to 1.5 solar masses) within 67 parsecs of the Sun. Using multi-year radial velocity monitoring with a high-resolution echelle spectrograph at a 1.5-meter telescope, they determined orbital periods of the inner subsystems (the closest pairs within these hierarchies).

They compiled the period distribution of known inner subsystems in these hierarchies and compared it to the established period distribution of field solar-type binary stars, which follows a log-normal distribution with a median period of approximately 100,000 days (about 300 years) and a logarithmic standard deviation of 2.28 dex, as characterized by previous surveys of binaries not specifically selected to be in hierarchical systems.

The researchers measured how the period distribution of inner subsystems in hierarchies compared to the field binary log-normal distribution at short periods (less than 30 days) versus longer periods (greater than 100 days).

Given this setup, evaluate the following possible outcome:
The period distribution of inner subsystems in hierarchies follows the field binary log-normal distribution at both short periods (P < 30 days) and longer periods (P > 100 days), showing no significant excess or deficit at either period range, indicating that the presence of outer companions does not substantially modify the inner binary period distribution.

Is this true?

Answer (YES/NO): NO